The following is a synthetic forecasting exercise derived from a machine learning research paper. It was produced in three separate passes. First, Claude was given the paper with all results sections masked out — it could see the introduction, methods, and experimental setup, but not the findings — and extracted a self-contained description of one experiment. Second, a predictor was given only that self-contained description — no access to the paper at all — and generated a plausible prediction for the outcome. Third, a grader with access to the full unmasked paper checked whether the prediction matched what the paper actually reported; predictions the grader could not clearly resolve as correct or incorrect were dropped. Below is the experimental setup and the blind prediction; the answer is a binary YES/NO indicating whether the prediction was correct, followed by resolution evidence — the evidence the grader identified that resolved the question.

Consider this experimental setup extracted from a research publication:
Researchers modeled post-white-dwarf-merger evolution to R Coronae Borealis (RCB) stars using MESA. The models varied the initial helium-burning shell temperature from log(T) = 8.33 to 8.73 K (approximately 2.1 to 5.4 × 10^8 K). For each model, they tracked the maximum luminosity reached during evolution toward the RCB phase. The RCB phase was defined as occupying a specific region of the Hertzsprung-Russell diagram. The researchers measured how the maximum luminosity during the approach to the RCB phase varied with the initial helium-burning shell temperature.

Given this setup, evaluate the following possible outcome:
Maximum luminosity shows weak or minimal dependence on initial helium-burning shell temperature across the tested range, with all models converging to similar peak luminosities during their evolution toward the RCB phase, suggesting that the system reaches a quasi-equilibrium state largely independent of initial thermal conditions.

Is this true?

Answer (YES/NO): NO